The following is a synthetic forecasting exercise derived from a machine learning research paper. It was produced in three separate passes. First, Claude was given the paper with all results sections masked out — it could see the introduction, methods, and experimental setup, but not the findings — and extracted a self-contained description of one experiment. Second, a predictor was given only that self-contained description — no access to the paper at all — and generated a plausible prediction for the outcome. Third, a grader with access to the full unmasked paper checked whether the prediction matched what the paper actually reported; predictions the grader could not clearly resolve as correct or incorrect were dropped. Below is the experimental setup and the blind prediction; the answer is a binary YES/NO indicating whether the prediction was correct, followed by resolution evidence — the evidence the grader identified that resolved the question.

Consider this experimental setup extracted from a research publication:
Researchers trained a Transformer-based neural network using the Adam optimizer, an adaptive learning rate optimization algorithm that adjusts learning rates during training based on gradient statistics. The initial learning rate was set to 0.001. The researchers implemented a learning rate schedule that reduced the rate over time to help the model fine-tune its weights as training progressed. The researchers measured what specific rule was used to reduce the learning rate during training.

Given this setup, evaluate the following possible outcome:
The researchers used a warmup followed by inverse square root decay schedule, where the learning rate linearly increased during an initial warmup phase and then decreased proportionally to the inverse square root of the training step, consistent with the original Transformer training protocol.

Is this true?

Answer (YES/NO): NO